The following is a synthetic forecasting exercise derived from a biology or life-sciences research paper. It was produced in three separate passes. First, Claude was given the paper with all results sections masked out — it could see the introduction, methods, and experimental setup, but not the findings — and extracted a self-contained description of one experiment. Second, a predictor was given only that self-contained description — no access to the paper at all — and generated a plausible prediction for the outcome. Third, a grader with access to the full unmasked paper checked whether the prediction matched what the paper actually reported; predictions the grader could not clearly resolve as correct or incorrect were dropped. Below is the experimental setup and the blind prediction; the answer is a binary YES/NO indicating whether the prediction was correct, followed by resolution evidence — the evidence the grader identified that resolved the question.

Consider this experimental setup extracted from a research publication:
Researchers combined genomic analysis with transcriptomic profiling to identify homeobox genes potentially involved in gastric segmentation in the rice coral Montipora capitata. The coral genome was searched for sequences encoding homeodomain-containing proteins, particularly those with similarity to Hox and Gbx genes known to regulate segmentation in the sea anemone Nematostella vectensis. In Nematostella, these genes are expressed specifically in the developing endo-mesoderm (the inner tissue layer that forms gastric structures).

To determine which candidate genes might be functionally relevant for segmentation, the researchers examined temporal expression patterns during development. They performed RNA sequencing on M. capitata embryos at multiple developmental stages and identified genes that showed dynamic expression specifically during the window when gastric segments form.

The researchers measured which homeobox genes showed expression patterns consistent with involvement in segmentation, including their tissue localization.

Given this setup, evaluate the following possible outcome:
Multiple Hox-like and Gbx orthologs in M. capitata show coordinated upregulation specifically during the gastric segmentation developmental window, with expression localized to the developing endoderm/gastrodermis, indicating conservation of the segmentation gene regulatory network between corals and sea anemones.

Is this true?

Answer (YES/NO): NO